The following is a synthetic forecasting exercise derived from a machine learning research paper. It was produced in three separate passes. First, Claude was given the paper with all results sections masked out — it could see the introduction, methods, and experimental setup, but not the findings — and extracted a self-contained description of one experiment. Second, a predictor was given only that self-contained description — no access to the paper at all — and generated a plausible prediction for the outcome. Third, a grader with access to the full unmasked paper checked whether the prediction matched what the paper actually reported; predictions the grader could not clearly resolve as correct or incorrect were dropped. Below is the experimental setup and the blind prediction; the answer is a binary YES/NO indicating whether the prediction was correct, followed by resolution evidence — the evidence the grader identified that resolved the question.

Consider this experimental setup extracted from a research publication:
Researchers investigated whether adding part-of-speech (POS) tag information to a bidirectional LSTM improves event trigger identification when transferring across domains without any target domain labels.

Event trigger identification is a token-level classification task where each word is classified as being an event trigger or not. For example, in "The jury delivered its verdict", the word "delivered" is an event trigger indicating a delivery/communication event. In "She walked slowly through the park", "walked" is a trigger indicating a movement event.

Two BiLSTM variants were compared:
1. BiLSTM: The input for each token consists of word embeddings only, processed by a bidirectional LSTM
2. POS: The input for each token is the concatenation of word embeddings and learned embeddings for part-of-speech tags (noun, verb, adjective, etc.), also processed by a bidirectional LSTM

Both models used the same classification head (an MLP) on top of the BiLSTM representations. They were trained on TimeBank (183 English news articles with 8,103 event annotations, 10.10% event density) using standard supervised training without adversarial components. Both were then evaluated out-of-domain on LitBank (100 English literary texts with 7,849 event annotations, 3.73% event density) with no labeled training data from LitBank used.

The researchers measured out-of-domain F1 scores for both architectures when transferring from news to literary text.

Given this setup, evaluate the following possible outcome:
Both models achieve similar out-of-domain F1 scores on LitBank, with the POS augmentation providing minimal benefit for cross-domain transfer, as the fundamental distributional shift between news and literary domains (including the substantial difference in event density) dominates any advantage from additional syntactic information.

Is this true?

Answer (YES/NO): YES